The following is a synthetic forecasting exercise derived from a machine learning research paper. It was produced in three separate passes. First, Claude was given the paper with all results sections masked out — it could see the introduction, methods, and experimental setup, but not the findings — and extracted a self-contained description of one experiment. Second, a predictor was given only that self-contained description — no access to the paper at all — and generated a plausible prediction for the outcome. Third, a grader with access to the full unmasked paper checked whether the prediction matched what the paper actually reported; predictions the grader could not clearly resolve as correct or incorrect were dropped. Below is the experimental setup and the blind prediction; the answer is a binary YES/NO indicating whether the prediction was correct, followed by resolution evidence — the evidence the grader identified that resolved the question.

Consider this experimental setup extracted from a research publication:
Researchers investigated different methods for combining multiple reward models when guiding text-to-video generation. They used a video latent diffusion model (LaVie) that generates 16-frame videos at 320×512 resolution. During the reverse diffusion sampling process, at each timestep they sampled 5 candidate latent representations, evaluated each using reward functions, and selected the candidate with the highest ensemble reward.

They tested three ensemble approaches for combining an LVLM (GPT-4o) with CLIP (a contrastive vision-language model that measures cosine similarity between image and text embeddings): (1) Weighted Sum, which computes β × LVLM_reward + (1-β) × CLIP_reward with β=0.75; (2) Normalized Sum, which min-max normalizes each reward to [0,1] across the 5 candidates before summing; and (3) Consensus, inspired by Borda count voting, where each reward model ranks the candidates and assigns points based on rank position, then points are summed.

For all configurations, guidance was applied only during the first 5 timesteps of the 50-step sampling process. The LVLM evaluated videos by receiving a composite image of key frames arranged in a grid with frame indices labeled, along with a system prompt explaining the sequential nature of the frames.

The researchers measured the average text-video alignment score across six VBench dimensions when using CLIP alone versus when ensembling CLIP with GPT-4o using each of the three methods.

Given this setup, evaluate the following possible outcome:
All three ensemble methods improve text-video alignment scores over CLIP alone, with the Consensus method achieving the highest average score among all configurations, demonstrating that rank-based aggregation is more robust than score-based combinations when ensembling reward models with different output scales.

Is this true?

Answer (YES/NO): NO